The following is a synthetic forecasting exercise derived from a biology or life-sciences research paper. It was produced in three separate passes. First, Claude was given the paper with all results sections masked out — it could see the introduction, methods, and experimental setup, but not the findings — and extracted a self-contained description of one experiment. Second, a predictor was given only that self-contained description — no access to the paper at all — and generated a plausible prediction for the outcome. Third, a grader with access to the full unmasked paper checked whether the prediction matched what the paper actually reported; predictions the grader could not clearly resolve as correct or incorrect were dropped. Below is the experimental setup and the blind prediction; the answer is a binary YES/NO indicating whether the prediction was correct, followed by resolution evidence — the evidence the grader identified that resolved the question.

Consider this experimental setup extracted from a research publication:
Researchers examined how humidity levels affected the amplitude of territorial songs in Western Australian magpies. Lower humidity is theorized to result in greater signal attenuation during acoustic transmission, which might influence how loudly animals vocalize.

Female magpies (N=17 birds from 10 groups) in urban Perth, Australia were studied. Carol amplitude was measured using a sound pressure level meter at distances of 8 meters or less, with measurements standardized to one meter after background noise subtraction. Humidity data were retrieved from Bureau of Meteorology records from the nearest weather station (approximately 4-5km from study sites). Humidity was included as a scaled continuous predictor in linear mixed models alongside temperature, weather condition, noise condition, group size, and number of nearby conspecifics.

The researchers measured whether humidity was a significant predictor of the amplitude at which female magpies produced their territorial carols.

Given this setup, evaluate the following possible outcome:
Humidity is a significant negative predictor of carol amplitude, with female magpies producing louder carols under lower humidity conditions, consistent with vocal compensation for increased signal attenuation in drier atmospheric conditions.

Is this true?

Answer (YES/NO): NO